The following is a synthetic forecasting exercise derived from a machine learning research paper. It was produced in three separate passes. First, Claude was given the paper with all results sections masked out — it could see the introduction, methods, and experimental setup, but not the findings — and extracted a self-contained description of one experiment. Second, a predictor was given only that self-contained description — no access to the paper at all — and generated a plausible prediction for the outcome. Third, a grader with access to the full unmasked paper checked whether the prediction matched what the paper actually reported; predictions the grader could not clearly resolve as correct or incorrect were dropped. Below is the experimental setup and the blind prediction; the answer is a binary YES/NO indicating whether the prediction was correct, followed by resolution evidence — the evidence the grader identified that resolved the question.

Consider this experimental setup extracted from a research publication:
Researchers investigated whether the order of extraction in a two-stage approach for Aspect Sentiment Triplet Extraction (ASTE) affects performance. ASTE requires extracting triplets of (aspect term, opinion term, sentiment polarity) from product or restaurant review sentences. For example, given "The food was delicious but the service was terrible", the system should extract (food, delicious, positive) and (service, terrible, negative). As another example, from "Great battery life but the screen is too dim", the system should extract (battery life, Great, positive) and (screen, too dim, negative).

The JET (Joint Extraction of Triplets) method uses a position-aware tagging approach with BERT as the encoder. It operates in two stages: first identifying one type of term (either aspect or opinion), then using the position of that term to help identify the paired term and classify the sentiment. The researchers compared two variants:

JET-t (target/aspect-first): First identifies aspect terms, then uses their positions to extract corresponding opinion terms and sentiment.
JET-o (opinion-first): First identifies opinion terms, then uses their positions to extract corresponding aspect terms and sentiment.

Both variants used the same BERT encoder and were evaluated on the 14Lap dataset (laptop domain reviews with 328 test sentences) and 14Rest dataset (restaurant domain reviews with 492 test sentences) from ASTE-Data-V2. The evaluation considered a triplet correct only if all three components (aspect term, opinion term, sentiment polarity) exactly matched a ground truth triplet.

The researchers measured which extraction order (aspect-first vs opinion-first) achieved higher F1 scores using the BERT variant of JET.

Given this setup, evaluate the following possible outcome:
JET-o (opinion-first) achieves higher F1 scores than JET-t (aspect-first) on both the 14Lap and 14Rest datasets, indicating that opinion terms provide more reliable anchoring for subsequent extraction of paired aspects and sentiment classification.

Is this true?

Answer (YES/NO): YES